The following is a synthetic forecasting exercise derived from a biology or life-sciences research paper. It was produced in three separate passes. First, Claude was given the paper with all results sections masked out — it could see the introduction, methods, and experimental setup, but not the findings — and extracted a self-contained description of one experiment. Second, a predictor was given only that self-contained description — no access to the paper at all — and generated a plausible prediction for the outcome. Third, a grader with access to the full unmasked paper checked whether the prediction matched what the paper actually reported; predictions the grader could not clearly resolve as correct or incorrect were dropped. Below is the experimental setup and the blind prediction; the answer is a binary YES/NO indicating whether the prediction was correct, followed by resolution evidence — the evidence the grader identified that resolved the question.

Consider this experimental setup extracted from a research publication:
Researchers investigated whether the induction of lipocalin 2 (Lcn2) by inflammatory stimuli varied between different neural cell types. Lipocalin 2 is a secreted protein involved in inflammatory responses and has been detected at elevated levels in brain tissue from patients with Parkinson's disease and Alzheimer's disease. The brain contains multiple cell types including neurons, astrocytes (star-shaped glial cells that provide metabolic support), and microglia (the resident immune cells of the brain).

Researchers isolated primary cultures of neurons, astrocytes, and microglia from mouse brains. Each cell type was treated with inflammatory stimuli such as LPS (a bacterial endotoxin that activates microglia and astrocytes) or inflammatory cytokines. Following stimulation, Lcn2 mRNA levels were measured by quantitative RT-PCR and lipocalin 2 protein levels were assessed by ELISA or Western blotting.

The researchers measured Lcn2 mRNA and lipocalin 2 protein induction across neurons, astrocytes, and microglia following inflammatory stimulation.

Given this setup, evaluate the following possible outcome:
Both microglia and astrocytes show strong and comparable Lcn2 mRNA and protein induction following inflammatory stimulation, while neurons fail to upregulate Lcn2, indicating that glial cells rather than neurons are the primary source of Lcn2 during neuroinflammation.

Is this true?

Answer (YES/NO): NO